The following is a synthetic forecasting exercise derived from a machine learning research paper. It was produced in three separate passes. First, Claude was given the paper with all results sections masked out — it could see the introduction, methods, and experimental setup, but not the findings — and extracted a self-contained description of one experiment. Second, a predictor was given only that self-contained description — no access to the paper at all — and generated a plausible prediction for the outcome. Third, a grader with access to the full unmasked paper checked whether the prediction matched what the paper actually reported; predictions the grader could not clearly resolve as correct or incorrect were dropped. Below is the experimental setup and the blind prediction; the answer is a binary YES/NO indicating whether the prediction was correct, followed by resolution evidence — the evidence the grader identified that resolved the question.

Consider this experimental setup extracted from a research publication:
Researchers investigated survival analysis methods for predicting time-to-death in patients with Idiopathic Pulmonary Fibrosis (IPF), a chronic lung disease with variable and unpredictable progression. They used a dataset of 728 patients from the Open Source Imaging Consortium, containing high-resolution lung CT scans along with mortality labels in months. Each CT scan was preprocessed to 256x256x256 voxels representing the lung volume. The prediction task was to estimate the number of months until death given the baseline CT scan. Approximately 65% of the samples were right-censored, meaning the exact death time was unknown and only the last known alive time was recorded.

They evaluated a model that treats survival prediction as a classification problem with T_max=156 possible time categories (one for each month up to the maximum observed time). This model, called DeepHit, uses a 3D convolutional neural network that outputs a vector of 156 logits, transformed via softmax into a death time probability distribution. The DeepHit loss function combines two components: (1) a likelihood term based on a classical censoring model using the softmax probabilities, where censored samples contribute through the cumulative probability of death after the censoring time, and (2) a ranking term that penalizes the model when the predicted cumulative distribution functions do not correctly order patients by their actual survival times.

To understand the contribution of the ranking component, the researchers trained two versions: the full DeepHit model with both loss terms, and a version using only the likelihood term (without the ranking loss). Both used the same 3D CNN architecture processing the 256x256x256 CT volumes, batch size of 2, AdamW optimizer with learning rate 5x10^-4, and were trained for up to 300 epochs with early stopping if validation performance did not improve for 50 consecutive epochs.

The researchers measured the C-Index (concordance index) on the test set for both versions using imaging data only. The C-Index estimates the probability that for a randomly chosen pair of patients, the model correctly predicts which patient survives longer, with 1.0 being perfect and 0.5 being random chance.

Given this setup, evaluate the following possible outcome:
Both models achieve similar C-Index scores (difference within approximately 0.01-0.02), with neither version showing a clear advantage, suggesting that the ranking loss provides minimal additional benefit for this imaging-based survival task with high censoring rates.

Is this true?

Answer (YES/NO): NO